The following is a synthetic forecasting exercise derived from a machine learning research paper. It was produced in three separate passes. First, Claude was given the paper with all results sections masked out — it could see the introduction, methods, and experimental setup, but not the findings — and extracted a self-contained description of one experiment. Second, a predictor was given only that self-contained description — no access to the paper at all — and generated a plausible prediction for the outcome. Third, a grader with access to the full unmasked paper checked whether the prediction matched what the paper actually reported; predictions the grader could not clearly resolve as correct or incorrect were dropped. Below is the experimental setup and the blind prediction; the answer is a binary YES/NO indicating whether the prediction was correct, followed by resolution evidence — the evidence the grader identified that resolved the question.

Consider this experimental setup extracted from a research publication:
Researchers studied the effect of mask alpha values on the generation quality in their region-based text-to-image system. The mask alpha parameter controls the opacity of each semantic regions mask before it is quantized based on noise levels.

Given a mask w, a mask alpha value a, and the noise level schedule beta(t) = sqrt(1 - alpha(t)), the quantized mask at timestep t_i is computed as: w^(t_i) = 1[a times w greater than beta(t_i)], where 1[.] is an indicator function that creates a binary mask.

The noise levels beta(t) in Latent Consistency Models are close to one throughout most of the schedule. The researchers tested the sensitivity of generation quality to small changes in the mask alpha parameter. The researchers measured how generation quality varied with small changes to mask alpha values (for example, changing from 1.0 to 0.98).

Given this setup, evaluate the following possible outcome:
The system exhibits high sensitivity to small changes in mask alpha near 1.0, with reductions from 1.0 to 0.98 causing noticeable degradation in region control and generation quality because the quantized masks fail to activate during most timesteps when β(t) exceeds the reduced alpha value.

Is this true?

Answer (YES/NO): YES